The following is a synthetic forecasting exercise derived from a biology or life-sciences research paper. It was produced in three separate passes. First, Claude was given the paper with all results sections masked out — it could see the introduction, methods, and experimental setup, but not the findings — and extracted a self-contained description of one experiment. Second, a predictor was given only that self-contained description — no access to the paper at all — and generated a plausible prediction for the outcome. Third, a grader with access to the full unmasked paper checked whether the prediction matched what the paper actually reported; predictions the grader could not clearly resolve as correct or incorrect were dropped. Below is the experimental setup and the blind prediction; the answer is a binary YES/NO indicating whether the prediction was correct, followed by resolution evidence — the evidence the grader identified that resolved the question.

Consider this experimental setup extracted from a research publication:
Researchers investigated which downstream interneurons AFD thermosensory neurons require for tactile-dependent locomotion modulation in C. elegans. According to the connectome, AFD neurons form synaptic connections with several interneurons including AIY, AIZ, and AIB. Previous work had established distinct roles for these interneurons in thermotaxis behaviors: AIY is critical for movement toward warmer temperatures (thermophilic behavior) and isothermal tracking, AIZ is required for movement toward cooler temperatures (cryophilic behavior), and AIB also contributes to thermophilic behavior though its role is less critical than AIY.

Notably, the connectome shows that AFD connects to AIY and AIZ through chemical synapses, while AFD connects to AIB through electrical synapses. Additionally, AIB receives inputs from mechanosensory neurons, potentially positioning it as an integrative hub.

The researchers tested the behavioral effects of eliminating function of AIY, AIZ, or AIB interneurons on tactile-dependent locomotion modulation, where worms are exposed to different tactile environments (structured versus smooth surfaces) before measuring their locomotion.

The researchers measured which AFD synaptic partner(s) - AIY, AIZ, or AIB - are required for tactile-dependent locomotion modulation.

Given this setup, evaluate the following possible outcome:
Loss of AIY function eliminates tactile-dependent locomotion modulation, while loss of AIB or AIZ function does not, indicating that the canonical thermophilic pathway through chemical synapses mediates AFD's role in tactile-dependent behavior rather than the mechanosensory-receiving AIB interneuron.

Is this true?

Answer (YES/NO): NO